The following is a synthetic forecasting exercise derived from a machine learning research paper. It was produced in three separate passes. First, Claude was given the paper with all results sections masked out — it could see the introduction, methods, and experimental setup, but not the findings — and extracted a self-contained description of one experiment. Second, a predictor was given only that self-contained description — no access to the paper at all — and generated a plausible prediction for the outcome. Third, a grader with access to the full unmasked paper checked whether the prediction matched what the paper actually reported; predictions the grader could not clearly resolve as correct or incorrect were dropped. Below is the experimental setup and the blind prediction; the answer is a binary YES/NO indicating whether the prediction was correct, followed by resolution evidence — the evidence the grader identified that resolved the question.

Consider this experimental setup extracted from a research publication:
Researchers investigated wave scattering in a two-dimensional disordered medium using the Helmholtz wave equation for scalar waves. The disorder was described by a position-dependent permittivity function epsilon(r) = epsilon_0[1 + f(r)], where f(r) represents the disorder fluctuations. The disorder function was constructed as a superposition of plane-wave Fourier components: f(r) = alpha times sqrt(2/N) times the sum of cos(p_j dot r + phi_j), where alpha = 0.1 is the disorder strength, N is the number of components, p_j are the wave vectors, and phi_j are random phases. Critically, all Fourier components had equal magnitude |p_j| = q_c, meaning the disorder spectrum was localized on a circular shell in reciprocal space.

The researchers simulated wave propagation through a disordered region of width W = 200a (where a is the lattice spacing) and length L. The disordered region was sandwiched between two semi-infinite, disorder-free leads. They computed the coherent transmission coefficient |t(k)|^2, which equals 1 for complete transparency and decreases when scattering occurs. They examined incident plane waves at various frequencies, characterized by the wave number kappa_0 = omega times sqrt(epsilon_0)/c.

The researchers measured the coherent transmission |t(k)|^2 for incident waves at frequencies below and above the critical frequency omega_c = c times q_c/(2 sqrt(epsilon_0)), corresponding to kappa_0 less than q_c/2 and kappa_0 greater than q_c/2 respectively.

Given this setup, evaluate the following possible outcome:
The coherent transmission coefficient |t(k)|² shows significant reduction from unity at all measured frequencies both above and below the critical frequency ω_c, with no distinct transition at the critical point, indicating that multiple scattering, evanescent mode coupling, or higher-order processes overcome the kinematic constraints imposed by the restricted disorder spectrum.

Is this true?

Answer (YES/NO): NO